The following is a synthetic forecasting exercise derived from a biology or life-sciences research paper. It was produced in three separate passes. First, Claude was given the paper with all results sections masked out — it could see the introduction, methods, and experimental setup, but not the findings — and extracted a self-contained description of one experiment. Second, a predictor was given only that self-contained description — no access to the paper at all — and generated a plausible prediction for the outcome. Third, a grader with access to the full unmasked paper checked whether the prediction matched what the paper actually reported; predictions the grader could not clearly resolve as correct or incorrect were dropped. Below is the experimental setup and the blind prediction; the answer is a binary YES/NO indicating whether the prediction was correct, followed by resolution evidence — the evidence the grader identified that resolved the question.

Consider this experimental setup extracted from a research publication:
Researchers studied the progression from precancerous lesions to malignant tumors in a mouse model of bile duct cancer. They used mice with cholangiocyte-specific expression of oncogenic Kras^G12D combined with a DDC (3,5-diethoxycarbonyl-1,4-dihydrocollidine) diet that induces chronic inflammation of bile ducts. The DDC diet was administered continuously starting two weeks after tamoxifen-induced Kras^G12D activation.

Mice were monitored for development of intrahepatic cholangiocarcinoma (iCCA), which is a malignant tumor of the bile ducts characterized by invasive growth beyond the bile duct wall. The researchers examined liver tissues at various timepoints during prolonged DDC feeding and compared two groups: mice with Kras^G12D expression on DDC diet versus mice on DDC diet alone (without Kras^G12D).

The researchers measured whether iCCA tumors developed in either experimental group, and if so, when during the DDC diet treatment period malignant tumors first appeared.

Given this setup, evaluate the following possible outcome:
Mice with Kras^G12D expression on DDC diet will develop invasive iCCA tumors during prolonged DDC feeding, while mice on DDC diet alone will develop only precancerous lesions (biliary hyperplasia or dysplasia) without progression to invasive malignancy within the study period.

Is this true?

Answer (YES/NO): YES